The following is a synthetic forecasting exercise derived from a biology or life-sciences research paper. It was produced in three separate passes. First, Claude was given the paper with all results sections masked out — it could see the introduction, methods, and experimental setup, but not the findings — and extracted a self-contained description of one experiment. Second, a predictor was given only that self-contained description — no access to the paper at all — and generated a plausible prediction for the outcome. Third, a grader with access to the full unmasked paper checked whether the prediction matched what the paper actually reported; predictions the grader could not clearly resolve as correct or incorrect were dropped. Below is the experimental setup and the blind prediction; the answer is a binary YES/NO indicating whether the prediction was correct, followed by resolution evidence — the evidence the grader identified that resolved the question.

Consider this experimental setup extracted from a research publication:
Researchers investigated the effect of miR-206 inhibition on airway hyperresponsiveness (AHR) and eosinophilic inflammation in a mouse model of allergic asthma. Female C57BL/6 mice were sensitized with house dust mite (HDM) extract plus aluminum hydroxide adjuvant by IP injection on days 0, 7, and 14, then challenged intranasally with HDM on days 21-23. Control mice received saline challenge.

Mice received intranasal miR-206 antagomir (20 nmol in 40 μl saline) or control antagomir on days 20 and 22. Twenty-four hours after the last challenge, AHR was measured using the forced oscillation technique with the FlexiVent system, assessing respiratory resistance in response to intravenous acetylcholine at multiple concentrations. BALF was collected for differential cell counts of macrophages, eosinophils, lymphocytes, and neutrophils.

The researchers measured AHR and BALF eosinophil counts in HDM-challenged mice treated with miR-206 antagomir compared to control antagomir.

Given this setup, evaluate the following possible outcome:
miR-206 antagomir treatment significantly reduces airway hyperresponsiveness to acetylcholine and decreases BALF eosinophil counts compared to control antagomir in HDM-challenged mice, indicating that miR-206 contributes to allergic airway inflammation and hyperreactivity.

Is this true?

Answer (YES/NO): YES